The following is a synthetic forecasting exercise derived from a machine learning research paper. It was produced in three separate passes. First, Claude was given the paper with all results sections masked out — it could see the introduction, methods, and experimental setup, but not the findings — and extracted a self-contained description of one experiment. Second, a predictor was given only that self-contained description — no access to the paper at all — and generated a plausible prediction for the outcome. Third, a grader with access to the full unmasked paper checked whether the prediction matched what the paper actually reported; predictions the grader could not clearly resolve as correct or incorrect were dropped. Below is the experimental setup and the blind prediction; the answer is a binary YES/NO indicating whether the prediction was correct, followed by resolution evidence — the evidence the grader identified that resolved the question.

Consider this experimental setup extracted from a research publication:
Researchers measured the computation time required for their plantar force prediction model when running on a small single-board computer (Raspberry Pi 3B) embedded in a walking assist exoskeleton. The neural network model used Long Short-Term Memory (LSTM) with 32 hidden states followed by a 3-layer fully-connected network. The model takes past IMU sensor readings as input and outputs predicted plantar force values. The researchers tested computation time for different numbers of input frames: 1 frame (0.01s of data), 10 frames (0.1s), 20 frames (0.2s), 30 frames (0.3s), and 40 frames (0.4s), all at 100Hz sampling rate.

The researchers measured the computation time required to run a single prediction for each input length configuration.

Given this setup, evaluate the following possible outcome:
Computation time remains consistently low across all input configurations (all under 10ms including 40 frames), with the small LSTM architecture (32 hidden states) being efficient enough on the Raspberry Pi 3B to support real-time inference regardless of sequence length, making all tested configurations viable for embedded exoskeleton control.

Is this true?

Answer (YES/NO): NO